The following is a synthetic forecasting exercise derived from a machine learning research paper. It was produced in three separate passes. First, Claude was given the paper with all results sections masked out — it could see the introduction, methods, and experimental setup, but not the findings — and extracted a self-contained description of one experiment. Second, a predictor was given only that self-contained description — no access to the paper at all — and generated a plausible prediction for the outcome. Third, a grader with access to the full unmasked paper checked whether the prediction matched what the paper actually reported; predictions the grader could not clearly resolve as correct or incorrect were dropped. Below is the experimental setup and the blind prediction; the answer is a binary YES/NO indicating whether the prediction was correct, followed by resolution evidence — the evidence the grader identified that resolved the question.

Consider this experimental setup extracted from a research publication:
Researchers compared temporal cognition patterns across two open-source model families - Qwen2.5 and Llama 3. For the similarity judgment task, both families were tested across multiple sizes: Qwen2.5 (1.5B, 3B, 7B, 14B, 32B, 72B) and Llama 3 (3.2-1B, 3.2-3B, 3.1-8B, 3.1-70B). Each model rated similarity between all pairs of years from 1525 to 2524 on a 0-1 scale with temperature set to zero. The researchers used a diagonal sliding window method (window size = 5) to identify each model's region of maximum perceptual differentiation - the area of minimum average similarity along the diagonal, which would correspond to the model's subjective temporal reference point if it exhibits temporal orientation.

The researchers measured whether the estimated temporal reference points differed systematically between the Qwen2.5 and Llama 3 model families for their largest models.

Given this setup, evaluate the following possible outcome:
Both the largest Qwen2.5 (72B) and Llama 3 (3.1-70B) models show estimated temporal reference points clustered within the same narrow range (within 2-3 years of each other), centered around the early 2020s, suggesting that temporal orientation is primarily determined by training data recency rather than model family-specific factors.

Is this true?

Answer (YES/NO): NO